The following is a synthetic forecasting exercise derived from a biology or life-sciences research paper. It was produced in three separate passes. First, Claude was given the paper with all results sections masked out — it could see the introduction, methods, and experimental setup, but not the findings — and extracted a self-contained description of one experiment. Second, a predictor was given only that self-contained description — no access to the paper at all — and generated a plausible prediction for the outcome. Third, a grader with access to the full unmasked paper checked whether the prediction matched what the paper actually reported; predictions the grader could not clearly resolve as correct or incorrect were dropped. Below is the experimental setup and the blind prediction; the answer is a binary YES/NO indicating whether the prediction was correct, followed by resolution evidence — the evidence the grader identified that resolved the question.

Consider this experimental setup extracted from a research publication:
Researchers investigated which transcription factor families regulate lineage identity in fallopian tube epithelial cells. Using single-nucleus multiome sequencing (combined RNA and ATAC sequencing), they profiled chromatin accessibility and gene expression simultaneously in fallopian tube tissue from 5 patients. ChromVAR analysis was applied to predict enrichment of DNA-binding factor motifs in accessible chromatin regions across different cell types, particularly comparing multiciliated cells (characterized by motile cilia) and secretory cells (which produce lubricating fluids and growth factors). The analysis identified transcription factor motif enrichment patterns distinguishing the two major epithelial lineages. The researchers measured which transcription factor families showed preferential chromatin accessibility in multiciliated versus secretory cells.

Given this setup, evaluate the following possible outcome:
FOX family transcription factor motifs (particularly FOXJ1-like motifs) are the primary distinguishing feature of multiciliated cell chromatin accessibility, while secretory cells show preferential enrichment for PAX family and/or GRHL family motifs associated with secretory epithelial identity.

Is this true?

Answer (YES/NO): NO